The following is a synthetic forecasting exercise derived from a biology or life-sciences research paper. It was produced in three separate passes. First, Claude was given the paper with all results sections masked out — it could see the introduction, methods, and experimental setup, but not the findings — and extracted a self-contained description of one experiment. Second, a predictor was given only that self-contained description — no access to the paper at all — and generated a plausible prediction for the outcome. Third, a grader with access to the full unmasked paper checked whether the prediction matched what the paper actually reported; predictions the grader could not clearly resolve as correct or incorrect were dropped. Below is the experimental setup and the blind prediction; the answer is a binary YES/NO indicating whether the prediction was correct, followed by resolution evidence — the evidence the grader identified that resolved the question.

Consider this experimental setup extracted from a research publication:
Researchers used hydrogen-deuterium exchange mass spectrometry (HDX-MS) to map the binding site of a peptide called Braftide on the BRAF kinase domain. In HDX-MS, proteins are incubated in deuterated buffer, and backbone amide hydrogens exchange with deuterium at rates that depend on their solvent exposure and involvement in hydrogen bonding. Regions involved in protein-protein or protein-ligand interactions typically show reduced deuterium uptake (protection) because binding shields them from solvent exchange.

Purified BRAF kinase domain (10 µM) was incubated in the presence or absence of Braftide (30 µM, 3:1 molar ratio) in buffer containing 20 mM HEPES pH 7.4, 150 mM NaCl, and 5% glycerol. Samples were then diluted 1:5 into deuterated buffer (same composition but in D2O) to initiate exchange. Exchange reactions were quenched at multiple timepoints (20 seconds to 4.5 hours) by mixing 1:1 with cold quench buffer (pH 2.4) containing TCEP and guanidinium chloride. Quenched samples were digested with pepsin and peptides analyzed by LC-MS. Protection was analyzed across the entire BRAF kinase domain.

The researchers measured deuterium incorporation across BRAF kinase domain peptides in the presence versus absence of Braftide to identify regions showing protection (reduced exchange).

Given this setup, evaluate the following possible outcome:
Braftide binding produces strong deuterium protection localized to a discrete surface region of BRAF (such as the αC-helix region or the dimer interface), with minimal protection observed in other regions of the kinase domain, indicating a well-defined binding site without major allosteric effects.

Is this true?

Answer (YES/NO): YES